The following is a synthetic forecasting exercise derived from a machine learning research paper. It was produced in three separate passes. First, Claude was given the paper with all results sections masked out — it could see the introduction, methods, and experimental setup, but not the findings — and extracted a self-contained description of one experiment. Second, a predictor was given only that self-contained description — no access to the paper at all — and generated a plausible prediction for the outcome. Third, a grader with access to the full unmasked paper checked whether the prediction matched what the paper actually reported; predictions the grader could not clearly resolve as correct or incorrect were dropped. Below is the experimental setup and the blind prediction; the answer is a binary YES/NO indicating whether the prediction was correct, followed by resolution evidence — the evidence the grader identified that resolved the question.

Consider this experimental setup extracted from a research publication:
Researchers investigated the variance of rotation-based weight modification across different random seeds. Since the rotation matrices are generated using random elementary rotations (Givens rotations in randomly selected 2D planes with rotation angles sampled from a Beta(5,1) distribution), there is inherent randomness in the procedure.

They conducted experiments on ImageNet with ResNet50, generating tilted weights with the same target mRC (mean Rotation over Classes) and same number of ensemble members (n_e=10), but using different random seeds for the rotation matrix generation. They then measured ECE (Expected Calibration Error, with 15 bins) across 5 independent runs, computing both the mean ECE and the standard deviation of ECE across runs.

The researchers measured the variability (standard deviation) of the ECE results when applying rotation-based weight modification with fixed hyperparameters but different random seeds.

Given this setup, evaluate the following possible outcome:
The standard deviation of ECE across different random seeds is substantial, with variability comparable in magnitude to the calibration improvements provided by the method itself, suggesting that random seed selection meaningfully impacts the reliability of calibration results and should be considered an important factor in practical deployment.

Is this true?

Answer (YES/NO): NO